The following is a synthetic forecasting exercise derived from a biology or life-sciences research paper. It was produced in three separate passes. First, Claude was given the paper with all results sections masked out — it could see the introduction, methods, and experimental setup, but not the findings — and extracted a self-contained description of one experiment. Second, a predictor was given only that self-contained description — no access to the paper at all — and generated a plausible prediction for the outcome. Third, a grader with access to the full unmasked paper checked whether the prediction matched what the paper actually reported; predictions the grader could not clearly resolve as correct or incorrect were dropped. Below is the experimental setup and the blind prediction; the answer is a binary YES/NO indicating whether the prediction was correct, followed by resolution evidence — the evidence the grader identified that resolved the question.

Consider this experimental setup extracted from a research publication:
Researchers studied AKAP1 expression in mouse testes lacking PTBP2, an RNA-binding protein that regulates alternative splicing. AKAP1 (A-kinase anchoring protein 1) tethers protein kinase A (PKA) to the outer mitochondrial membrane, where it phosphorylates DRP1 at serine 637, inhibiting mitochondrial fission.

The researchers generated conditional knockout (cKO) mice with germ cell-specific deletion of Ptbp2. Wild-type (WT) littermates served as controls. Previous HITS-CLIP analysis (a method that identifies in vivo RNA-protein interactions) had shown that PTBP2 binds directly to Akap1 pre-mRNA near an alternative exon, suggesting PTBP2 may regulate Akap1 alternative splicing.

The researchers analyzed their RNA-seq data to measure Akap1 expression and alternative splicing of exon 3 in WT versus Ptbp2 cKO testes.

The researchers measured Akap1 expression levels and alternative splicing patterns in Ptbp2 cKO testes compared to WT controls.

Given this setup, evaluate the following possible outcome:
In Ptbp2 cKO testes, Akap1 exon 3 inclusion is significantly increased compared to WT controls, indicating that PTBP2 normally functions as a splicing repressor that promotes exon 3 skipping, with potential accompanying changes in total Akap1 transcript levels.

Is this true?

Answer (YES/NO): NO